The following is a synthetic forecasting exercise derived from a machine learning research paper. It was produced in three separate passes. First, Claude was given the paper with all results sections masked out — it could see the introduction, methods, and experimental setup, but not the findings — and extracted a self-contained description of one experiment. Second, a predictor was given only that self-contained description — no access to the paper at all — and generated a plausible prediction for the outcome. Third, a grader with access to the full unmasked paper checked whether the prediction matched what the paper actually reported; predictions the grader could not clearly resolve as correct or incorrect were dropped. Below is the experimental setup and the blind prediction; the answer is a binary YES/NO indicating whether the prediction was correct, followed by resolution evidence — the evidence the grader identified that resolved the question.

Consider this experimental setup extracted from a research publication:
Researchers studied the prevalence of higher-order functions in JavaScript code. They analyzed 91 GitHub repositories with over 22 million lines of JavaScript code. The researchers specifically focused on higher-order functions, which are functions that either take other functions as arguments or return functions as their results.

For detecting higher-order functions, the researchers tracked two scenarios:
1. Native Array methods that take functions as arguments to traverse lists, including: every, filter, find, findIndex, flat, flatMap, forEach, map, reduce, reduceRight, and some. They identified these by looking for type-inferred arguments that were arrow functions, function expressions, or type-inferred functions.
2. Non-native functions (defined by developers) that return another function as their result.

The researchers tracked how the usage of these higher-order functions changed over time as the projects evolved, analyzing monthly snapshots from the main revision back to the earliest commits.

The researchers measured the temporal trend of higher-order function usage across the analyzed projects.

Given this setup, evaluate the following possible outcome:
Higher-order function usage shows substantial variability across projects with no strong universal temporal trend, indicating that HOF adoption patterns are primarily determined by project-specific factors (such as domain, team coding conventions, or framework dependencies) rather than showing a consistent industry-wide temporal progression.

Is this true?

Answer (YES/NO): NO